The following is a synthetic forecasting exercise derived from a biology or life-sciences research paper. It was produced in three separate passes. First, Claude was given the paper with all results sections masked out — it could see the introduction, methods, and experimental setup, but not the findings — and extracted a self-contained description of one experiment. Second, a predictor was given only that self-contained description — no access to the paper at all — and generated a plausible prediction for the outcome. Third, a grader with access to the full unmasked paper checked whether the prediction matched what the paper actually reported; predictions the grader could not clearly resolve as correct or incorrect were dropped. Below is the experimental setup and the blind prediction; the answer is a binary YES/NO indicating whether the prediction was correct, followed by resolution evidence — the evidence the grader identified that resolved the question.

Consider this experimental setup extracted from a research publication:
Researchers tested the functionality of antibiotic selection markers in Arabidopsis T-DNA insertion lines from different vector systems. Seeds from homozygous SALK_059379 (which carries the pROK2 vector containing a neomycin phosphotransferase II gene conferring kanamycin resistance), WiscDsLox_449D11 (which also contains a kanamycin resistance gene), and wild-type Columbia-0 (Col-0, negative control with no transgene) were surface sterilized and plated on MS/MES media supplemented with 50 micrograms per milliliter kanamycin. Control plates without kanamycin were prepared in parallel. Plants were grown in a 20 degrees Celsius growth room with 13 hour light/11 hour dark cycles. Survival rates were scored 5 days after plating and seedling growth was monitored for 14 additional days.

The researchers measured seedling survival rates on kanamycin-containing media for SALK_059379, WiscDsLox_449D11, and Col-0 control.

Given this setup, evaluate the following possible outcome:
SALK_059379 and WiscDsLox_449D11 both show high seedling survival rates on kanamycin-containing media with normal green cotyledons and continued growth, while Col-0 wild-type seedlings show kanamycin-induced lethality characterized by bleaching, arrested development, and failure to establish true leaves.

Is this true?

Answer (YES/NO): NO